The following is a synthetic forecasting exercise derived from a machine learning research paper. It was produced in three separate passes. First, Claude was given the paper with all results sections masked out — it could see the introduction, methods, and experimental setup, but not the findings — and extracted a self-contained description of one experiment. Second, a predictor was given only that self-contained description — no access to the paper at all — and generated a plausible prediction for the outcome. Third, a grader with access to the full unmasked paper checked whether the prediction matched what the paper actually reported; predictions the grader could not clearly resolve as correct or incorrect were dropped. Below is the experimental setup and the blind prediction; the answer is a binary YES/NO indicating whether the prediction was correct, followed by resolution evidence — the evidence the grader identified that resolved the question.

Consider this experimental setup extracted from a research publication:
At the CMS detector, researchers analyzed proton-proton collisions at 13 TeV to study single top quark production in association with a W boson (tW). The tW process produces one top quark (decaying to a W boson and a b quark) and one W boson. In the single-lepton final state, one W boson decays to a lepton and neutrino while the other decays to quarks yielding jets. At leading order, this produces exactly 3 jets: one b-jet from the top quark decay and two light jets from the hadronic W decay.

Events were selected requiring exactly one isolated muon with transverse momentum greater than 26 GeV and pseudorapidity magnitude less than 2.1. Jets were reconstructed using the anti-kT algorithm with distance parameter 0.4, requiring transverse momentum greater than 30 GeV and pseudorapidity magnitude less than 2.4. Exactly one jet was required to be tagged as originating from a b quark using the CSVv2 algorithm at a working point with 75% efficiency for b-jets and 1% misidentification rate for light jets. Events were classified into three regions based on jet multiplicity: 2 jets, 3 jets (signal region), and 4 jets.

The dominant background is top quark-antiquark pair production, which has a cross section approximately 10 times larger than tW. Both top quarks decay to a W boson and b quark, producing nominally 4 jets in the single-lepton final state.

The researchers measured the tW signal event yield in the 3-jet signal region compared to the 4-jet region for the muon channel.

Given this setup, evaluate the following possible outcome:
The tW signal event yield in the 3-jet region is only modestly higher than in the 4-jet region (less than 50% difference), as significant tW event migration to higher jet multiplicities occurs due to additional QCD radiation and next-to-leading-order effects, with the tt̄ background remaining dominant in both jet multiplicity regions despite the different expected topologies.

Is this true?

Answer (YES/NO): NO